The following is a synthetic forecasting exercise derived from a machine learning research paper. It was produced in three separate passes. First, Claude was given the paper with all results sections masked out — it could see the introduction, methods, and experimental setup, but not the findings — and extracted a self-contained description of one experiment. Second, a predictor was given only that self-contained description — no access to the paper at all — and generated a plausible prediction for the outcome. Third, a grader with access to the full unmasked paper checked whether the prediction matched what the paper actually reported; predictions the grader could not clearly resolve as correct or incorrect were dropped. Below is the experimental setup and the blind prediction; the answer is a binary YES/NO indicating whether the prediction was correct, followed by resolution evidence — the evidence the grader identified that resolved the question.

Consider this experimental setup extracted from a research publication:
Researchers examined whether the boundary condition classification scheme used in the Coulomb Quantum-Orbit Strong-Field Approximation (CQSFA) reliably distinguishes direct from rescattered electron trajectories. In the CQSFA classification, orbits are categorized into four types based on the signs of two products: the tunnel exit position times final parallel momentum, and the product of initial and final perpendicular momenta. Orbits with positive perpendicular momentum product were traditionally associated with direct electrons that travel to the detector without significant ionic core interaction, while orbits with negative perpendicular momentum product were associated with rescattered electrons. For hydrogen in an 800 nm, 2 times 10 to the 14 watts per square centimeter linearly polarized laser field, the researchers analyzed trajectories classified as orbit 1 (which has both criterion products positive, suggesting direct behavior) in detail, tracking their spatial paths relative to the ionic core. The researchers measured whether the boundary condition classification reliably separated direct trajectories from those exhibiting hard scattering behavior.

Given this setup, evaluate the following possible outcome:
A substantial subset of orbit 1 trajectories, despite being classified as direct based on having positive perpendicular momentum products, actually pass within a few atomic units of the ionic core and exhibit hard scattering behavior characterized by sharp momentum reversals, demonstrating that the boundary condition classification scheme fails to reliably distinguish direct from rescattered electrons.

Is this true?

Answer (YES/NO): YES